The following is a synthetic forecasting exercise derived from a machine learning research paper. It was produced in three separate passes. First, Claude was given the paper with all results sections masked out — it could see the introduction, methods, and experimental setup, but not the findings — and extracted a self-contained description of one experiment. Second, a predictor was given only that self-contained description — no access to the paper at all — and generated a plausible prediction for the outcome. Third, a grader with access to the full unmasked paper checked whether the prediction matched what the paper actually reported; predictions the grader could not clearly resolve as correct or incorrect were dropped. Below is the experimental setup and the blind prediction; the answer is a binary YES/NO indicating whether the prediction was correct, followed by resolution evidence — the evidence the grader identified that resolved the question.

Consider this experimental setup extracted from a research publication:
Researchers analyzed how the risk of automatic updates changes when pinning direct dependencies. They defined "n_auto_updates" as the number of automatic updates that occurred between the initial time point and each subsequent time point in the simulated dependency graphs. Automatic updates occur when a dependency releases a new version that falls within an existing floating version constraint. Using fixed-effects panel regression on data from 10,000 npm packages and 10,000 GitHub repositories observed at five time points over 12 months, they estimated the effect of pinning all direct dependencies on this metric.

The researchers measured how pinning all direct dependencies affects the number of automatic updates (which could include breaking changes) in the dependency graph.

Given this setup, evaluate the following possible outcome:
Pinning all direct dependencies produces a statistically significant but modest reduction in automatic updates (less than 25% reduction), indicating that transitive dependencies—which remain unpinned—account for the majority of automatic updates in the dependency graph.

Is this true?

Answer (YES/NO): NO